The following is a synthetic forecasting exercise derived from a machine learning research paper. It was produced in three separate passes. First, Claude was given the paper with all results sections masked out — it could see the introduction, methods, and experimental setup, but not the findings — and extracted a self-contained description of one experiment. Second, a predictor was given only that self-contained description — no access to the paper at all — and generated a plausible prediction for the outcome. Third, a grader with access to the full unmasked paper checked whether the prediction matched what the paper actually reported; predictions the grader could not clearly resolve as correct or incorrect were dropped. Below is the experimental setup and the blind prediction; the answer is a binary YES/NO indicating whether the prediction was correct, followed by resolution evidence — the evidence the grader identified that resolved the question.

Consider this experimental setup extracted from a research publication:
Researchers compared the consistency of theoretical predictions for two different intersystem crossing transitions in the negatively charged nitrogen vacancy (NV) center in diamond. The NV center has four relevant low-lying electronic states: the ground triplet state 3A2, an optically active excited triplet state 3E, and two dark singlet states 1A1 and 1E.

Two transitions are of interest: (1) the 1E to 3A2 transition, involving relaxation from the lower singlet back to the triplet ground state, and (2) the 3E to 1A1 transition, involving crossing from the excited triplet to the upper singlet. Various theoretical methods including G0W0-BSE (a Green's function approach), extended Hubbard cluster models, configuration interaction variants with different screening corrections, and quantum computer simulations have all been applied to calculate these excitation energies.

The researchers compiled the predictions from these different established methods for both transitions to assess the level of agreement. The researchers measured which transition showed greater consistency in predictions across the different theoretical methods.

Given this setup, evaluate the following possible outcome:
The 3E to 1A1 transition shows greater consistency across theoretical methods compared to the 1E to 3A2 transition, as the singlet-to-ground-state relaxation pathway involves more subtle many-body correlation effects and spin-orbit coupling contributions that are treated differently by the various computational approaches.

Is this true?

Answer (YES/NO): NO